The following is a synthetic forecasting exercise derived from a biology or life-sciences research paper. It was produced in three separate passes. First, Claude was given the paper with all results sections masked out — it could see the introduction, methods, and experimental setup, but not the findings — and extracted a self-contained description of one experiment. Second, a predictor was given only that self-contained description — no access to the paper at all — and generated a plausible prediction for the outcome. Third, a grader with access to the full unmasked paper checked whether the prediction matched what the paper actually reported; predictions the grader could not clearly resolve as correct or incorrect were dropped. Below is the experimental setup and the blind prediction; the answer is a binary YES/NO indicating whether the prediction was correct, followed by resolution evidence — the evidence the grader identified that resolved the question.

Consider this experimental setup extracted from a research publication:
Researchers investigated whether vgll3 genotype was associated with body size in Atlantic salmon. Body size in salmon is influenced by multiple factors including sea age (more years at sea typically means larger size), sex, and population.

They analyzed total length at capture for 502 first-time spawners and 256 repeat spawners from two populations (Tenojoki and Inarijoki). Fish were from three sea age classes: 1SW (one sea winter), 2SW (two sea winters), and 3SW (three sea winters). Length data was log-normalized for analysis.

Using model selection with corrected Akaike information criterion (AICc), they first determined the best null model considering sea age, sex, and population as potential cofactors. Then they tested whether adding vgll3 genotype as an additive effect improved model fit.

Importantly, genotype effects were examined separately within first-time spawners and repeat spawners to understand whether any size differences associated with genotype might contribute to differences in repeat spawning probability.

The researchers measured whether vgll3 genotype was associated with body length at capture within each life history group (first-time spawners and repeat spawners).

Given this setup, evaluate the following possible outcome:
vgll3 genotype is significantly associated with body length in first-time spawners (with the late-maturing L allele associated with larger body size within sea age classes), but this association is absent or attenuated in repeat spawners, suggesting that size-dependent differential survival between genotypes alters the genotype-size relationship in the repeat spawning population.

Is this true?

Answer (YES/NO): YES